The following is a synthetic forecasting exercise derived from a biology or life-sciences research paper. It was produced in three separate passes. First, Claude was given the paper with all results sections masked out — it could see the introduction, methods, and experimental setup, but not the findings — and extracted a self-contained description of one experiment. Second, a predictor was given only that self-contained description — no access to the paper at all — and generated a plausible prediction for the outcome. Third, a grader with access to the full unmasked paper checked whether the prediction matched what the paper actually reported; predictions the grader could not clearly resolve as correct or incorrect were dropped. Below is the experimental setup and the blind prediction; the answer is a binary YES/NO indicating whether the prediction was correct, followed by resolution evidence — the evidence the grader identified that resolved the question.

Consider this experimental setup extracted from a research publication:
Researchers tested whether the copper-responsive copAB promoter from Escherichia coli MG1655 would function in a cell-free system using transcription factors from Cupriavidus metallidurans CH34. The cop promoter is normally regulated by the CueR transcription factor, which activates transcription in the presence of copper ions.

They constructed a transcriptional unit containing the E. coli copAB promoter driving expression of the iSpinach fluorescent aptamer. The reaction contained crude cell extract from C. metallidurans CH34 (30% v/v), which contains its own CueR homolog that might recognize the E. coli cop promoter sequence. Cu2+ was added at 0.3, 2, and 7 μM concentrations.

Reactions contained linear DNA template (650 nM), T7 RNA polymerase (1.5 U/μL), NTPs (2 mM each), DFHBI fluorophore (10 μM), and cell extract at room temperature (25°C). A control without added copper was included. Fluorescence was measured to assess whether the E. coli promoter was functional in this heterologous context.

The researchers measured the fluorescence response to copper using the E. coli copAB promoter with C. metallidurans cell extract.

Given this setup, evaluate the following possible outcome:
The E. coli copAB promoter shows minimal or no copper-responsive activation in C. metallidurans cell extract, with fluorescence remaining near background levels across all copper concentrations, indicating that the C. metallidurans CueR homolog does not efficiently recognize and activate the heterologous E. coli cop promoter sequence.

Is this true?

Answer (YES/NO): NO